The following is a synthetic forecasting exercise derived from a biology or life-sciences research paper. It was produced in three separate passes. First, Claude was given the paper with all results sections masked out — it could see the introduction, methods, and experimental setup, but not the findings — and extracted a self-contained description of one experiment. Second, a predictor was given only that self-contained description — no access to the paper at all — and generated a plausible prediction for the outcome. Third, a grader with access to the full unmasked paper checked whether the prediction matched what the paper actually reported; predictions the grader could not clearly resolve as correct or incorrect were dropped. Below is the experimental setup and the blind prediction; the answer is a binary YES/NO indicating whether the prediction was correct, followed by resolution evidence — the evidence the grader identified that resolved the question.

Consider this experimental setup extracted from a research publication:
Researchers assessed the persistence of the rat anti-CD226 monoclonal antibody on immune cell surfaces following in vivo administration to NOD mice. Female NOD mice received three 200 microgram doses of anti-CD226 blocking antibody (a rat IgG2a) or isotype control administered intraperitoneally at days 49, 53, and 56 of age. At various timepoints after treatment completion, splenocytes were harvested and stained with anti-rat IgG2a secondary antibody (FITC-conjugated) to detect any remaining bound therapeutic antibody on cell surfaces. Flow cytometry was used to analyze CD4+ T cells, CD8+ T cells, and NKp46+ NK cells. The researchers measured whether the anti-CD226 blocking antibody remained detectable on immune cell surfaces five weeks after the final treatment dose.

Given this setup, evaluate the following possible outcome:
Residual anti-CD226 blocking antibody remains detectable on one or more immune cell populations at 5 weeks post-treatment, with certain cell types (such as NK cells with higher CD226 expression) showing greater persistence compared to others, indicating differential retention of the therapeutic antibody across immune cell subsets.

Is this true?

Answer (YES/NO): NO